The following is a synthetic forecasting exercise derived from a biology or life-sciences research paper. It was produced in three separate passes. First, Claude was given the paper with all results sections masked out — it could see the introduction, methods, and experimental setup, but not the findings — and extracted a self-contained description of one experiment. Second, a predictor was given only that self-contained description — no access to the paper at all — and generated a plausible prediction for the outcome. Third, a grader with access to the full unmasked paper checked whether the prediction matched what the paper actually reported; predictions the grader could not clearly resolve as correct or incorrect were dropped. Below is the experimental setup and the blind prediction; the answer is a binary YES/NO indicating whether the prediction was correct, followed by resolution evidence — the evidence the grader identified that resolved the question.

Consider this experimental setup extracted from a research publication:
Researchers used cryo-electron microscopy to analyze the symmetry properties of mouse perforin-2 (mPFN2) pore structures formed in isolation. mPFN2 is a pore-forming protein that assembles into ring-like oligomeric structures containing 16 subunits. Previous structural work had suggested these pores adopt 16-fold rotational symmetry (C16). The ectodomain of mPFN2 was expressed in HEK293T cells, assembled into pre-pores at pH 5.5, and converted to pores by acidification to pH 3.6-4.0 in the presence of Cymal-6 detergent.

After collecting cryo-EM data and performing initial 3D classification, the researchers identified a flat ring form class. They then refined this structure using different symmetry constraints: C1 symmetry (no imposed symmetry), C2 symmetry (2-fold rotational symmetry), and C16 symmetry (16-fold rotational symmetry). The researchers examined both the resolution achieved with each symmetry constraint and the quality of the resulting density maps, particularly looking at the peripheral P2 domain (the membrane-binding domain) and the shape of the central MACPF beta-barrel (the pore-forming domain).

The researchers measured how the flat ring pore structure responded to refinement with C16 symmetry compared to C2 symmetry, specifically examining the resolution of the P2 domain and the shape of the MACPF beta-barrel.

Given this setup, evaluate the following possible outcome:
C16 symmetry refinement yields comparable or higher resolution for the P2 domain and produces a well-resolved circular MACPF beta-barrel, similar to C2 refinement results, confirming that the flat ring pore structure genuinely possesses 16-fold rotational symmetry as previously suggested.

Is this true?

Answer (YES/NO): NO